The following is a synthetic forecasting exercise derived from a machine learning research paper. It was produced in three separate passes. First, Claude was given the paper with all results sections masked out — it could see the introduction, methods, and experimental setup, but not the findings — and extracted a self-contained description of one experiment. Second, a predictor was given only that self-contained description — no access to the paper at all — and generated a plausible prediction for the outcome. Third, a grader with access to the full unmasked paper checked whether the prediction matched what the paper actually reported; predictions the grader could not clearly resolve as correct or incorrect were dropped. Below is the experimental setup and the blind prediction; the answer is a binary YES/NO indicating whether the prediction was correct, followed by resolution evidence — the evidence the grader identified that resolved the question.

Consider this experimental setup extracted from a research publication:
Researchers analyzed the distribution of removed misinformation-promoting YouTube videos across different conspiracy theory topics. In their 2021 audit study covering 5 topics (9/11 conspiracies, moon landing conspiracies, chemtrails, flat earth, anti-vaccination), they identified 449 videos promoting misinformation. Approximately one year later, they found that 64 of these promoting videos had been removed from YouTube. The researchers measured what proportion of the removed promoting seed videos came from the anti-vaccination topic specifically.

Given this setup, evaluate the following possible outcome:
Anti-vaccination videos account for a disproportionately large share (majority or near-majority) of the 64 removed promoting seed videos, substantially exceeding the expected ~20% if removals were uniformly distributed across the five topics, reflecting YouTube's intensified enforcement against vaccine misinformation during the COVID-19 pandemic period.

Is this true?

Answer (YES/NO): YES